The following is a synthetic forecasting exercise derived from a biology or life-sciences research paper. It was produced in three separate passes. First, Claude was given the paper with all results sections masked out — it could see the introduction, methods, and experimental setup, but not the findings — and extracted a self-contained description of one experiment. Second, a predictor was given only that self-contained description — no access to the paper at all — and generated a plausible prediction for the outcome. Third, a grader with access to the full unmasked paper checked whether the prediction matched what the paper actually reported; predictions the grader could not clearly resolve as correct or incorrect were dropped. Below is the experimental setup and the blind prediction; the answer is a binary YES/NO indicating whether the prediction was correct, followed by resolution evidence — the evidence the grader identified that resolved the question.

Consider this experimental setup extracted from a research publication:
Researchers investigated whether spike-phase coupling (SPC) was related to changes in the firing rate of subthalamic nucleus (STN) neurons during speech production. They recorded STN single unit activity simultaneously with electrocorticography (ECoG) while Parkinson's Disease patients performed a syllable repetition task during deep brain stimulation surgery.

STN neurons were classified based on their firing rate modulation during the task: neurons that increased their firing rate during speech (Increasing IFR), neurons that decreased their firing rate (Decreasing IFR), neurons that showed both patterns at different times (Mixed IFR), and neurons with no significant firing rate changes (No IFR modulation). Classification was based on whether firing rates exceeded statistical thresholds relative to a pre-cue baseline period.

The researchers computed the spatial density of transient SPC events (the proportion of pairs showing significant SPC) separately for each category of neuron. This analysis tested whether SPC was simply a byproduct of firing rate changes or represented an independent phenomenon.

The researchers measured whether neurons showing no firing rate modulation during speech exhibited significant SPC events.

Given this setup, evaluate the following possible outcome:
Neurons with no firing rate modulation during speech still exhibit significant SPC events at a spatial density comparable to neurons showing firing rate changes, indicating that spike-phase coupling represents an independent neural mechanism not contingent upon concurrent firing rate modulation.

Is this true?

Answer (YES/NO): NO